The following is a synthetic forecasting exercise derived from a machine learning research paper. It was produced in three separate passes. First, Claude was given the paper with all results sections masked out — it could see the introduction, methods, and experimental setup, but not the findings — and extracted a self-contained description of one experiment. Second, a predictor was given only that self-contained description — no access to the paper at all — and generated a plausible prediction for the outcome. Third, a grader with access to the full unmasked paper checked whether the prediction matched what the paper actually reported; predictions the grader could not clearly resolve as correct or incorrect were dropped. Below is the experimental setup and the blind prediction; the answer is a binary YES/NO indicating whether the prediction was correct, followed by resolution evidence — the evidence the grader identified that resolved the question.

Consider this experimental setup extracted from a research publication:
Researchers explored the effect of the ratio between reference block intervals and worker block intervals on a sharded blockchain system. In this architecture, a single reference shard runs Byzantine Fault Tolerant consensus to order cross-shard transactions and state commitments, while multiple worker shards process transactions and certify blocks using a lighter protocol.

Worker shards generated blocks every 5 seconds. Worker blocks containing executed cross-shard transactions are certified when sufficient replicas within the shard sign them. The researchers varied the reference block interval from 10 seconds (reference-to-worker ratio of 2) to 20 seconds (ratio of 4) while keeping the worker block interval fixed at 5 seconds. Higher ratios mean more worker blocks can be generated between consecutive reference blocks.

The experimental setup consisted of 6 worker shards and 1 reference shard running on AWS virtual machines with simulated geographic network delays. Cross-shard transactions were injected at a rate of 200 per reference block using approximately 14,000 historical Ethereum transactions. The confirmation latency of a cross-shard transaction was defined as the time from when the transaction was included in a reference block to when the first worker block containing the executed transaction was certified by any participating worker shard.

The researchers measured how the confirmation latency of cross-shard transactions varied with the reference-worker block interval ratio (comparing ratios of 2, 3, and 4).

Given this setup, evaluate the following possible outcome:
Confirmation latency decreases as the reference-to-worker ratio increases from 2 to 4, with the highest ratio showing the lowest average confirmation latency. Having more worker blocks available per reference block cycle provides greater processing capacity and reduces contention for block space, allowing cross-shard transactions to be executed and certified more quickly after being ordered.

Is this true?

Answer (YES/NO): NO